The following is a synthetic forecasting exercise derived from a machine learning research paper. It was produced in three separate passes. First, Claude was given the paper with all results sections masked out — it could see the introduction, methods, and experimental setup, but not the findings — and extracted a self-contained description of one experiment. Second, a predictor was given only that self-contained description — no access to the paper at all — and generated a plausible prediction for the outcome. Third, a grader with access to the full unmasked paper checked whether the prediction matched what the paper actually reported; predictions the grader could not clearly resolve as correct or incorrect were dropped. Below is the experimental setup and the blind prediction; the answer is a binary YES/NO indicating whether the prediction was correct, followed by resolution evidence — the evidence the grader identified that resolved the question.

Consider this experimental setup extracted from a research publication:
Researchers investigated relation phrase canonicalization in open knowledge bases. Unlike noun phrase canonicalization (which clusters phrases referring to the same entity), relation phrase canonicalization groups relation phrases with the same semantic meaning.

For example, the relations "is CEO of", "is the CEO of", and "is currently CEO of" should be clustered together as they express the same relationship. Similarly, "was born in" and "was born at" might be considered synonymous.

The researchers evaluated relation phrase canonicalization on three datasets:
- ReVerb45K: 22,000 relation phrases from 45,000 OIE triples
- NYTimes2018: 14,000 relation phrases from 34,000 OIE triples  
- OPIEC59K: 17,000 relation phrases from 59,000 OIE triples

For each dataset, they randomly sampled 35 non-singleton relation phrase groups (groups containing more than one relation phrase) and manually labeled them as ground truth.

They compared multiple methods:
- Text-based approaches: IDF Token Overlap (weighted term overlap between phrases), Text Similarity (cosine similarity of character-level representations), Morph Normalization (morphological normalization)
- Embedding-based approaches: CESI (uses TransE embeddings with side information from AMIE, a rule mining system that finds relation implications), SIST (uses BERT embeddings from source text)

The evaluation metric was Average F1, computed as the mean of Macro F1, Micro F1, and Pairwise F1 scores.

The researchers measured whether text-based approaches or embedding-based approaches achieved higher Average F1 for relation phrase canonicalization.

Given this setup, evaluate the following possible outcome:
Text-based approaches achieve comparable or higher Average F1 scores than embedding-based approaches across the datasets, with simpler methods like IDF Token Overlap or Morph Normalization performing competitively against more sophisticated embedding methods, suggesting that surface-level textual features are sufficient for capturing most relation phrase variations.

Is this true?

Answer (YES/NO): NO